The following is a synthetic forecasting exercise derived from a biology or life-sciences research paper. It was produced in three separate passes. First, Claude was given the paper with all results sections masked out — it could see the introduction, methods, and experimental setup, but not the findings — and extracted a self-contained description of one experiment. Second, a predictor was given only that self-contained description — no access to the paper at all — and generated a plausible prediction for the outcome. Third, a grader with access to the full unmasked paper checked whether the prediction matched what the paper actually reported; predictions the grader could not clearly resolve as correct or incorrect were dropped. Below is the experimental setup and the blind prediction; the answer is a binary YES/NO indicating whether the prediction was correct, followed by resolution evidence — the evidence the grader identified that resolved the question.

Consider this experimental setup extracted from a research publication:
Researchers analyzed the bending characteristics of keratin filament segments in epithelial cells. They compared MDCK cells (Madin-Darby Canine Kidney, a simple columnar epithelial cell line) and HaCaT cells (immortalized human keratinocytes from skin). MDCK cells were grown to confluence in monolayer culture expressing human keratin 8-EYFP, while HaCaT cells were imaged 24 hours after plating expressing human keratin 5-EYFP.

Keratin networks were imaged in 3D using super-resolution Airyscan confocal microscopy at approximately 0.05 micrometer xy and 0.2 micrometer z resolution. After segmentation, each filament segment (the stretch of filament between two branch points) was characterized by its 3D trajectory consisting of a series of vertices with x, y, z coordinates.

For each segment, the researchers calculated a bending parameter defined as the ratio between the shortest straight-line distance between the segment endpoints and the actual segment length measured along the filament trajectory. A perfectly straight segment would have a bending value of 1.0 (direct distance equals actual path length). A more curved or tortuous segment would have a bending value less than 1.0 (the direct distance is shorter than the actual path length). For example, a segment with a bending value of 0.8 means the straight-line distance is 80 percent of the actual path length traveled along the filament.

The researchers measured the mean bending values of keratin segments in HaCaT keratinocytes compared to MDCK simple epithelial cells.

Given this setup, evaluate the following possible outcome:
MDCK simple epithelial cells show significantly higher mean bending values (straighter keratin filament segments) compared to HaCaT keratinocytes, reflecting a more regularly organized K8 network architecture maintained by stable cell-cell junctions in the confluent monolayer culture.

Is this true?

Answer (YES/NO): NO